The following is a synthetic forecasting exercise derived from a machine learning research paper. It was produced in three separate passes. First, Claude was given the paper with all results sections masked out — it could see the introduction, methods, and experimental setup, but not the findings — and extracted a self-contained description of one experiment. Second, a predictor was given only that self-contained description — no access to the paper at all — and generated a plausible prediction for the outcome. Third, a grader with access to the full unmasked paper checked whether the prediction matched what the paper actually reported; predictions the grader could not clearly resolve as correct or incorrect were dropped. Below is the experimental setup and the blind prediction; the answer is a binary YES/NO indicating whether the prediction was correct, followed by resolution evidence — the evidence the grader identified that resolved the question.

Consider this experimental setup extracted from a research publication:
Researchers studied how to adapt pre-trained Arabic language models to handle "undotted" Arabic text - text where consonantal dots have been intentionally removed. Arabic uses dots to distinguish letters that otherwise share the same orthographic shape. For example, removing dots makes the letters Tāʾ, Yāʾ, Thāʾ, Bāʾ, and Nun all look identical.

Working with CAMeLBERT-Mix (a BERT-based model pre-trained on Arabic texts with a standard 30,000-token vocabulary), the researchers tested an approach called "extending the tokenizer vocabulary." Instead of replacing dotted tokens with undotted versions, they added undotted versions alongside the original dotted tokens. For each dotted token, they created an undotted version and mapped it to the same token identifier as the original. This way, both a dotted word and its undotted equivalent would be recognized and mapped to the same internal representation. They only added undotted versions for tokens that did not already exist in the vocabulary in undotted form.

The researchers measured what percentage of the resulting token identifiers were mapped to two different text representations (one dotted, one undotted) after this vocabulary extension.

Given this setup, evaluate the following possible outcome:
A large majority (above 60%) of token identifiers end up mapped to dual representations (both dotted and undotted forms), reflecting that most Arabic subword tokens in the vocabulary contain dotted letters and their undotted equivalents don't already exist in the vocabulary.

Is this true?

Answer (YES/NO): NO